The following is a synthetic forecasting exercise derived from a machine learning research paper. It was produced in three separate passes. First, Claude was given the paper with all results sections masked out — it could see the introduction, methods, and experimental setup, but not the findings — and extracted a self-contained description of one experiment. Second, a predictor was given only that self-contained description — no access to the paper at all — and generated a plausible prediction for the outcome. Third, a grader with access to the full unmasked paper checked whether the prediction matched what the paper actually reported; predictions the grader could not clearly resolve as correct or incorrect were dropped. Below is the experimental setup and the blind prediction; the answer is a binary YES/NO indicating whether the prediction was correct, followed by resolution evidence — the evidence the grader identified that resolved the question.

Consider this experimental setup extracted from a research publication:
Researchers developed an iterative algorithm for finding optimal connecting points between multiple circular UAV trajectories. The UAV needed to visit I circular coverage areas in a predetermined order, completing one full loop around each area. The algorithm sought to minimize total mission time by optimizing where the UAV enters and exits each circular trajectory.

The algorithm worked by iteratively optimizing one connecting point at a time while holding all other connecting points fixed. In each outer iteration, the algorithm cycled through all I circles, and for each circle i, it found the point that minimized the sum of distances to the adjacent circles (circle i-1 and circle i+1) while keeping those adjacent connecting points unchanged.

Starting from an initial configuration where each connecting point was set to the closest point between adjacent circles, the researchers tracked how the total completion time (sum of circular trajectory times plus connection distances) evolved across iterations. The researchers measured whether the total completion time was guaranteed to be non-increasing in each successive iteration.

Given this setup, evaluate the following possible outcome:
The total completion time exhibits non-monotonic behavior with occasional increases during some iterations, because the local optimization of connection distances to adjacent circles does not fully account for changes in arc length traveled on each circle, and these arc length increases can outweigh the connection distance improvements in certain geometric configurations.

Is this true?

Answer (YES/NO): NO